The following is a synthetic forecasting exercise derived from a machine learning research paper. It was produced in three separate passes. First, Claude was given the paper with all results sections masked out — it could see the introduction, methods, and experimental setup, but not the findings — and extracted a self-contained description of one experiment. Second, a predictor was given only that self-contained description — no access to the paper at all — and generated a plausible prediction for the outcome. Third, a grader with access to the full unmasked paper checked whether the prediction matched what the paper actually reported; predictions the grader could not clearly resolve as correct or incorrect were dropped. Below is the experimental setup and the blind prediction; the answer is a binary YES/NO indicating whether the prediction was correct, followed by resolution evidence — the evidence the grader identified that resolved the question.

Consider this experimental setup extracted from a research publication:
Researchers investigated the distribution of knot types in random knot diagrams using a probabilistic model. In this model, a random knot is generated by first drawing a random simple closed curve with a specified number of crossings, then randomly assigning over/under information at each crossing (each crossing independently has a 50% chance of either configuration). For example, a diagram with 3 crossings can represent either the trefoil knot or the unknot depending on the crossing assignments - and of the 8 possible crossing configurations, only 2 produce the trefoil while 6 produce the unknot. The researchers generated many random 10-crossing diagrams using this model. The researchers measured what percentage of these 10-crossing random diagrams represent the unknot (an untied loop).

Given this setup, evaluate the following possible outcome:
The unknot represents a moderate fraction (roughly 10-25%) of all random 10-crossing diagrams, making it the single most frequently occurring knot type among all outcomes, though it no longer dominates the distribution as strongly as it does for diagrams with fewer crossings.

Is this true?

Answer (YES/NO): NO